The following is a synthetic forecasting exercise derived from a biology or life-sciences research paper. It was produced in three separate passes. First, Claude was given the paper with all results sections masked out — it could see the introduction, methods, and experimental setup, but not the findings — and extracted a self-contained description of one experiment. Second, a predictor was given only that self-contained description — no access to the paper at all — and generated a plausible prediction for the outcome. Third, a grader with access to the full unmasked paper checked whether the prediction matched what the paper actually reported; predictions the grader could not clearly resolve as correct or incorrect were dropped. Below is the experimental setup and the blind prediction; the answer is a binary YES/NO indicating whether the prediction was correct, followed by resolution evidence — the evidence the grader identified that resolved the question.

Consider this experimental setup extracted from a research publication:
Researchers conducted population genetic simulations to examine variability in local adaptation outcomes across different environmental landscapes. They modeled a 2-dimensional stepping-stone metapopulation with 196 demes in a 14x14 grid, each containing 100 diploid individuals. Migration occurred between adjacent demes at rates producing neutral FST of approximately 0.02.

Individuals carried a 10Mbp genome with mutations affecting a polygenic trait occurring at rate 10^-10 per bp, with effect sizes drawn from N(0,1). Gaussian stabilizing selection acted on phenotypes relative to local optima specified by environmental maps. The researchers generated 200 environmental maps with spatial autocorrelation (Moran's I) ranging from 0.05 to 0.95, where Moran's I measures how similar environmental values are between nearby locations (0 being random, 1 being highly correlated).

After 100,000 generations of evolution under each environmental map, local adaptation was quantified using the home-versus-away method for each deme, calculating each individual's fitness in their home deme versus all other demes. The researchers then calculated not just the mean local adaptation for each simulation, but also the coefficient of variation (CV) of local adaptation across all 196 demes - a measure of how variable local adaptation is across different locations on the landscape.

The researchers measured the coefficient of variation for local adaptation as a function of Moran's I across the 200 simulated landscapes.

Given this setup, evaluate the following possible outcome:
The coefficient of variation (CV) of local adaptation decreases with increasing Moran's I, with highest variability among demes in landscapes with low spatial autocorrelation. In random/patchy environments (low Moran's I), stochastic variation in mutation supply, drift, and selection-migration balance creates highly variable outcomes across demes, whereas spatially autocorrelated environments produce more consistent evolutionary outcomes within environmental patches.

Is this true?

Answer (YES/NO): YES